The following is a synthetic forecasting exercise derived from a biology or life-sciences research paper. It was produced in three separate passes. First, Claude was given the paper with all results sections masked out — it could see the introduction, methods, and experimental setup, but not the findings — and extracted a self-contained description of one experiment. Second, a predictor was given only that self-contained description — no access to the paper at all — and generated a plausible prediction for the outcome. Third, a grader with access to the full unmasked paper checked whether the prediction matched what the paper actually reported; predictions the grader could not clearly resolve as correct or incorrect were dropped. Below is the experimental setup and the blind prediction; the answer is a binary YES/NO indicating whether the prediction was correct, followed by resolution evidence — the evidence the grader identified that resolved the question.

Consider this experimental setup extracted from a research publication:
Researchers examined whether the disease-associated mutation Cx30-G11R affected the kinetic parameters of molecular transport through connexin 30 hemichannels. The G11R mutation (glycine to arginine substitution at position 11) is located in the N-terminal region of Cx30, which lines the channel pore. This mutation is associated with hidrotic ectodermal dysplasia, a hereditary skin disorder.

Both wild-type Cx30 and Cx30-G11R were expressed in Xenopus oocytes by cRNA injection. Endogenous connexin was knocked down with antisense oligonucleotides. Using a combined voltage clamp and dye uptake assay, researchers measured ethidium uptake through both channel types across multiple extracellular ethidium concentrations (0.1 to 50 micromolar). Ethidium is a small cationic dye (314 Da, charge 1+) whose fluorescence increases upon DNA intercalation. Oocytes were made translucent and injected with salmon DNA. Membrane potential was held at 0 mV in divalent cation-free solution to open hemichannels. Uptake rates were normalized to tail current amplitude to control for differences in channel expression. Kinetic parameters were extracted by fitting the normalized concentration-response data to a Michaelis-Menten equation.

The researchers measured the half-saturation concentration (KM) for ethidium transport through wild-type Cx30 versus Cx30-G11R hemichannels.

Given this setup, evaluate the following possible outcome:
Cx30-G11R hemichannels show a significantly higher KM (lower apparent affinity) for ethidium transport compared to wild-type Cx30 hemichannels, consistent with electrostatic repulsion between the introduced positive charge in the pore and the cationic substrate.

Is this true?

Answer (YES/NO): NO